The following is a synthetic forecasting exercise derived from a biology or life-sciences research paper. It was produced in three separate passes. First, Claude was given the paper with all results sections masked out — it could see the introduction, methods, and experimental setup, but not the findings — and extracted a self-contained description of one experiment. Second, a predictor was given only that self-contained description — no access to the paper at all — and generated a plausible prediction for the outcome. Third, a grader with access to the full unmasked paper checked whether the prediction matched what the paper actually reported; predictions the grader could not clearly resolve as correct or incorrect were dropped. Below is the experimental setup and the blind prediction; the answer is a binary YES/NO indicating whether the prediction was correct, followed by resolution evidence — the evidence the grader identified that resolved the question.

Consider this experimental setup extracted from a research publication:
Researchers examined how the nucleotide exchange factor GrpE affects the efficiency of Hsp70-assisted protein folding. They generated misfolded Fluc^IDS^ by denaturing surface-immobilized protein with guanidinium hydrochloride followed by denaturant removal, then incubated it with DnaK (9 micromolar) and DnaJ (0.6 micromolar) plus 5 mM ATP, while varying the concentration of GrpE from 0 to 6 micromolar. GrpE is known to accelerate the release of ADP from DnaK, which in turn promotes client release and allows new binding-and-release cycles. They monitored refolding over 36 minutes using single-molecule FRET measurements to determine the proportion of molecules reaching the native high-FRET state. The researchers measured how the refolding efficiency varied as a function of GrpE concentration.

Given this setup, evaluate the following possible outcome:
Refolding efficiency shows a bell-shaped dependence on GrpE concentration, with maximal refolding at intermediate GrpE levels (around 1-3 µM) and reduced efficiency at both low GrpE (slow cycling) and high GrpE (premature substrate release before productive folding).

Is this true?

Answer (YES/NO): YES